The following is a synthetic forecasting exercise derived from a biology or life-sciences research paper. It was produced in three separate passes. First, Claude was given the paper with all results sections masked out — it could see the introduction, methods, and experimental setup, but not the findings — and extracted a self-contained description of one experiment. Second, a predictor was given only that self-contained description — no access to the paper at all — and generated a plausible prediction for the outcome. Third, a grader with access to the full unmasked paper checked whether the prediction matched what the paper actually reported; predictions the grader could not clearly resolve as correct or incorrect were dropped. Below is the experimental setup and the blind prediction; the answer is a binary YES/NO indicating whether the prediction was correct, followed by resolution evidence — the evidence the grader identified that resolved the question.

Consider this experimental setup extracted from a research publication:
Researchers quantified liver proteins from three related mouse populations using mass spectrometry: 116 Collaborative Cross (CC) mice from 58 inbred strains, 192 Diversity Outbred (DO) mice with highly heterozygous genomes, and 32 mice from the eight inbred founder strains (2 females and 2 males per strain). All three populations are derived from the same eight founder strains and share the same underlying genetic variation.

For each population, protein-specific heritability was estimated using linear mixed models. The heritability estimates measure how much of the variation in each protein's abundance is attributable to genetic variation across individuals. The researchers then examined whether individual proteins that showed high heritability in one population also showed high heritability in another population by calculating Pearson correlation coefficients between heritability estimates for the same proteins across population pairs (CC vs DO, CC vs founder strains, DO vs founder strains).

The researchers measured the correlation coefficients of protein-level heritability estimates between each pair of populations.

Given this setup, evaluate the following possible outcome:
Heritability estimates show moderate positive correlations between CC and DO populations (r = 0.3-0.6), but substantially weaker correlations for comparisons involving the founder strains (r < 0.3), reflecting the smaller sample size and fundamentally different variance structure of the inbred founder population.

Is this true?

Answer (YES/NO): NO